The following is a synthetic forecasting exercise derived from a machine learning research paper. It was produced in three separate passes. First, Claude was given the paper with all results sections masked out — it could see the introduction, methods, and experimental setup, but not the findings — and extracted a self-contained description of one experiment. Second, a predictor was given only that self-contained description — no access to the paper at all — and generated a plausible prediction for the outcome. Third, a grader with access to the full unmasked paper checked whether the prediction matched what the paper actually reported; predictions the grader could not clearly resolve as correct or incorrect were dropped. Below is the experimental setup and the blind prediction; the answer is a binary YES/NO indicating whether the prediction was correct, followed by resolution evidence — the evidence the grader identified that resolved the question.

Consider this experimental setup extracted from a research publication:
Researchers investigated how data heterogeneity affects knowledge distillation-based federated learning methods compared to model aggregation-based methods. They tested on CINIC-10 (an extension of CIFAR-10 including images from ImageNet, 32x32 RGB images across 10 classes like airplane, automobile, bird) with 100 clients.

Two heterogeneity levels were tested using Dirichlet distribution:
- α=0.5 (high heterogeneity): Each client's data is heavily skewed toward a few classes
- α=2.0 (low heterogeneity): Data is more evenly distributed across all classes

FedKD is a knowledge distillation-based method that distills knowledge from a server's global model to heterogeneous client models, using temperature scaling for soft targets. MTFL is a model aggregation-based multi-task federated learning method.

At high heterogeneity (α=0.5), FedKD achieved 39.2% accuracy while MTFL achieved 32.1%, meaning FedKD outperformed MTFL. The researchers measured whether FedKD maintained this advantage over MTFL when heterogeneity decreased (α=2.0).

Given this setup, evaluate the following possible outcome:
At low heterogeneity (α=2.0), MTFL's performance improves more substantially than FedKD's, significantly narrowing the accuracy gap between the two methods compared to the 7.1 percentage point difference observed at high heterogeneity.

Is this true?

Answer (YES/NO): NO